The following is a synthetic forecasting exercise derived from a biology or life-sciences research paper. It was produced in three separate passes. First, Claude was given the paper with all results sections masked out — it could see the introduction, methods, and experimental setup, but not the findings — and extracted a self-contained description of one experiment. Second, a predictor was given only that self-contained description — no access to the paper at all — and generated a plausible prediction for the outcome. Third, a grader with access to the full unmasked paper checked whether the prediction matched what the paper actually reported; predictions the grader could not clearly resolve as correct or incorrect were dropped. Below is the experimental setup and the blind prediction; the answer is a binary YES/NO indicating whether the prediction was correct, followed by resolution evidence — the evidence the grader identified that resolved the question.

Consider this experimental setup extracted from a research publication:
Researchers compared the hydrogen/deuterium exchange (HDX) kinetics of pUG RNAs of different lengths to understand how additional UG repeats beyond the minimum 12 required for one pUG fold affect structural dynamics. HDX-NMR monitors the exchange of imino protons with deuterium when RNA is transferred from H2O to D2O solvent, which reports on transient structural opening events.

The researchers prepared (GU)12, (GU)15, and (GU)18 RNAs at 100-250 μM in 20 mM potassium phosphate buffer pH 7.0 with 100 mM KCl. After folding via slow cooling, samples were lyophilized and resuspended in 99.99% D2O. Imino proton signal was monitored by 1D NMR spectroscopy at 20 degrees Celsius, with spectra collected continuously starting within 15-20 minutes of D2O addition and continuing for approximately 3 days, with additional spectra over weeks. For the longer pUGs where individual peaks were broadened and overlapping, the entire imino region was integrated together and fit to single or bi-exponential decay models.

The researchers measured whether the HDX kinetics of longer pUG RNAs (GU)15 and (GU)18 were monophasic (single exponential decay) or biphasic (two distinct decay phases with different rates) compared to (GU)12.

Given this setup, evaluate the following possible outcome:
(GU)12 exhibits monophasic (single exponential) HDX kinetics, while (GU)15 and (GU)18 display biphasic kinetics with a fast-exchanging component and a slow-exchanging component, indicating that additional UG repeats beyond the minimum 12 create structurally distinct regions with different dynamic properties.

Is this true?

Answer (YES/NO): YES